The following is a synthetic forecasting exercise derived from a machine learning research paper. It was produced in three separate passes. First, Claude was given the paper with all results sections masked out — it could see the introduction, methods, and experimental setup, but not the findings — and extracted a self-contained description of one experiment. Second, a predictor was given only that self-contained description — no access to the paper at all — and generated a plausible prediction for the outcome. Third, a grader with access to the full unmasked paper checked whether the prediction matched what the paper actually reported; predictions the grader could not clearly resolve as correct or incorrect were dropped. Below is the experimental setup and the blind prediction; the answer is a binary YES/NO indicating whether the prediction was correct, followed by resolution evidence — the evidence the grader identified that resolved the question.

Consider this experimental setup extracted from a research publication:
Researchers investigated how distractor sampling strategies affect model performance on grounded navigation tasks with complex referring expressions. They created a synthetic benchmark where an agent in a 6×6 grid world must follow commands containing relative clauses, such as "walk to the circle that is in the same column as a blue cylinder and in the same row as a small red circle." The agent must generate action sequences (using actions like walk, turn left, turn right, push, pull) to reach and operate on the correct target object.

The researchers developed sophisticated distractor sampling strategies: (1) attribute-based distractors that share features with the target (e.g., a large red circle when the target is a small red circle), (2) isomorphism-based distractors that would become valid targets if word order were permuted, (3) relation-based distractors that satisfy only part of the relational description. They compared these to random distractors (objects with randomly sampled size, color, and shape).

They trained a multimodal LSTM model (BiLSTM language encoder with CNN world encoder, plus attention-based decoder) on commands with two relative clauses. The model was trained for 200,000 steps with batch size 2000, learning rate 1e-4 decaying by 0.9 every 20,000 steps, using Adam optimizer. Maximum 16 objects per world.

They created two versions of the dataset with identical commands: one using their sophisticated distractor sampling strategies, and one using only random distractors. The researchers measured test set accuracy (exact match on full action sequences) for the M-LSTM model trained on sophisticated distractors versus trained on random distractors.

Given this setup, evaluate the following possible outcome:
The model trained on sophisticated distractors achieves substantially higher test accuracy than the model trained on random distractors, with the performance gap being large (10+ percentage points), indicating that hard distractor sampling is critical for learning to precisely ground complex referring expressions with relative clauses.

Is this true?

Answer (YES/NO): NO